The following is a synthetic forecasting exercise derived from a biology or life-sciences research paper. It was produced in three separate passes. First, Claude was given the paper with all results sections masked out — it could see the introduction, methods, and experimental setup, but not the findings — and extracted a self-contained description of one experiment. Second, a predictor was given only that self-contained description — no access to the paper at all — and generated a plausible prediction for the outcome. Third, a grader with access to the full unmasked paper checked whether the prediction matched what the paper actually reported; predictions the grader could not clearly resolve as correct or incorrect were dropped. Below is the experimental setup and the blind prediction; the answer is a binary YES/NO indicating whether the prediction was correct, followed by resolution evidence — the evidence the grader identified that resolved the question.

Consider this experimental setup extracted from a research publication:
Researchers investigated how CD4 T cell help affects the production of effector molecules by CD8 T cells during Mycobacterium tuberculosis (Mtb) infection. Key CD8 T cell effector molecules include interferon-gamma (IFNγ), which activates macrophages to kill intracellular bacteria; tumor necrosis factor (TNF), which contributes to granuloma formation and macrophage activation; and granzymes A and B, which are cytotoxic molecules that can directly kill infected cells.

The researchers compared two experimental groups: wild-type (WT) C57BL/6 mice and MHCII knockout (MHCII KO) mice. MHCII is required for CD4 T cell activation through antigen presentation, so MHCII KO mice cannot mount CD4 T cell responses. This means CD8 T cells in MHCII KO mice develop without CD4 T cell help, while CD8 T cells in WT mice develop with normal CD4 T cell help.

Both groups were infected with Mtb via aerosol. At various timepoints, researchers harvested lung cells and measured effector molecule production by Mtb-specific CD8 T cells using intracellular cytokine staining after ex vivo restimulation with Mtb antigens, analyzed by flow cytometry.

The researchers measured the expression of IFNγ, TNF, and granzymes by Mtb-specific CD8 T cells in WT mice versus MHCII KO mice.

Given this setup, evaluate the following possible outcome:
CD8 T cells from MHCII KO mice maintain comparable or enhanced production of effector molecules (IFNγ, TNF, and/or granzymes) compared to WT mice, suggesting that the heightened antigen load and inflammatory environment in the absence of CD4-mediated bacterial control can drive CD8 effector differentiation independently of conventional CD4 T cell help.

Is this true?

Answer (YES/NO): NO